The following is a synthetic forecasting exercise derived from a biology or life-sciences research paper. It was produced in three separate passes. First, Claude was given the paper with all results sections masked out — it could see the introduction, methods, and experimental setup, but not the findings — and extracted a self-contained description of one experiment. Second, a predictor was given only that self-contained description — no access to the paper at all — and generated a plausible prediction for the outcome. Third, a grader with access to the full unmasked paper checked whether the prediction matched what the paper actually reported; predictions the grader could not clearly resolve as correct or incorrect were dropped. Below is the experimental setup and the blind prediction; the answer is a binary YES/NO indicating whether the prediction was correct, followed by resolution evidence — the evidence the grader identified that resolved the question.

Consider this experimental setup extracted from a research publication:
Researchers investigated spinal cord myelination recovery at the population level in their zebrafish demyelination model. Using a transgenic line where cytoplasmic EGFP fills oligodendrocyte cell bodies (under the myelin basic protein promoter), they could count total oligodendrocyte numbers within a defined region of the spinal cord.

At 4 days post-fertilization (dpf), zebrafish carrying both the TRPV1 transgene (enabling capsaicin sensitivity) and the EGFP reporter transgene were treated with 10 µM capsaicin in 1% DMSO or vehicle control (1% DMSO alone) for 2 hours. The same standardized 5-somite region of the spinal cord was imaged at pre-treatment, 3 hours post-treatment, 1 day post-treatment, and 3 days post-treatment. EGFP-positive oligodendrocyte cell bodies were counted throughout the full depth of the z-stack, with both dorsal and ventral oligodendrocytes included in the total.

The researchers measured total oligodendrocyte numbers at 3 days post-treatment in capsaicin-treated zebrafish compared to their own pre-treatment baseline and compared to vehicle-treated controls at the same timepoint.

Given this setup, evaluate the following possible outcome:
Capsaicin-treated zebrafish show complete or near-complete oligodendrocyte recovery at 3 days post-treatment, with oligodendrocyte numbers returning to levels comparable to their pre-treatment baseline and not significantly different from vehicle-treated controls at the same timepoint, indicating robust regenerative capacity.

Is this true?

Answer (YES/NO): NO